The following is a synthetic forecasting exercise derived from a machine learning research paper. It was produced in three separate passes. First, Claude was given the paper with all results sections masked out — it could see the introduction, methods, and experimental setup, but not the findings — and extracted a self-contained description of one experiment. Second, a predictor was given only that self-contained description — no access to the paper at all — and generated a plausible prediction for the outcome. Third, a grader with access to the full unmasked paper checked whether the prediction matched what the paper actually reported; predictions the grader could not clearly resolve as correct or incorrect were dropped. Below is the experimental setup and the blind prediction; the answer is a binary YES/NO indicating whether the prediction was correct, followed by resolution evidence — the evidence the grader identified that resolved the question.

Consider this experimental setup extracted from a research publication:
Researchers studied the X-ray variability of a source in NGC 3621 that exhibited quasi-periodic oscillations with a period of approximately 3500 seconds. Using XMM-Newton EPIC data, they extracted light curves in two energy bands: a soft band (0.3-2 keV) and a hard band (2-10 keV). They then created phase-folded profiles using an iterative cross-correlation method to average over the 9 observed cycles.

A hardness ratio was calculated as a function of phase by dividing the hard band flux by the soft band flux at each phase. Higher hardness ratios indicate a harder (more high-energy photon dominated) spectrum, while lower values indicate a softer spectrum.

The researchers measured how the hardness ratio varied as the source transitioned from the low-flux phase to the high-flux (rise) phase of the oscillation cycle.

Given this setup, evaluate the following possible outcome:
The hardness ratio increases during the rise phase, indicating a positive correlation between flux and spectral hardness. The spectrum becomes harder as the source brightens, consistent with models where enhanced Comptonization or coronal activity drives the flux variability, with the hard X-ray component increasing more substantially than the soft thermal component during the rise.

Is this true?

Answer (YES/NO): YES